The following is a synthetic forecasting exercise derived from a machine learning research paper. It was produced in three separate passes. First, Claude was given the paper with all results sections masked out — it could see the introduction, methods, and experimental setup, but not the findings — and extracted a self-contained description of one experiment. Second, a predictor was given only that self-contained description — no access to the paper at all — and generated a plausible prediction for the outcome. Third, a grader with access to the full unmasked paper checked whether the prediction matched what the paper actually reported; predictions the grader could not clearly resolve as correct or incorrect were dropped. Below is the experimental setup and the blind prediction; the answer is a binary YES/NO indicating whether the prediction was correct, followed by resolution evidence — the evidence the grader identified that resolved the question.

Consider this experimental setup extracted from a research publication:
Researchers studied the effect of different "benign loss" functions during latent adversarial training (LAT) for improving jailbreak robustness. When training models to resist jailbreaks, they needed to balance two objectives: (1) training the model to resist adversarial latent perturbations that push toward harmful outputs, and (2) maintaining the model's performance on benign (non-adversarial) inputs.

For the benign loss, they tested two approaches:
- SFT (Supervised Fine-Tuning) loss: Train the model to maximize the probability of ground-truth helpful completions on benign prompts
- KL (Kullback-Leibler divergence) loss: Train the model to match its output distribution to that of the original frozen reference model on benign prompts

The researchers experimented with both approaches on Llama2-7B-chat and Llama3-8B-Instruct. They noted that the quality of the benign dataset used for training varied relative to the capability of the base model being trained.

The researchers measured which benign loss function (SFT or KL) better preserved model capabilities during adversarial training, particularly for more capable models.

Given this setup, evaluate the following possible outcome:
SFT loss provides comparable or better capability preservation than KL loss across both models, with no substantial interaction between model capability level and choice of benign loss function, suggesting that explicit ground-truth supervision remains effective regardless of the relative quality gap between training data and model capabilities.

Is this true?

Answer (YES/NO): NO